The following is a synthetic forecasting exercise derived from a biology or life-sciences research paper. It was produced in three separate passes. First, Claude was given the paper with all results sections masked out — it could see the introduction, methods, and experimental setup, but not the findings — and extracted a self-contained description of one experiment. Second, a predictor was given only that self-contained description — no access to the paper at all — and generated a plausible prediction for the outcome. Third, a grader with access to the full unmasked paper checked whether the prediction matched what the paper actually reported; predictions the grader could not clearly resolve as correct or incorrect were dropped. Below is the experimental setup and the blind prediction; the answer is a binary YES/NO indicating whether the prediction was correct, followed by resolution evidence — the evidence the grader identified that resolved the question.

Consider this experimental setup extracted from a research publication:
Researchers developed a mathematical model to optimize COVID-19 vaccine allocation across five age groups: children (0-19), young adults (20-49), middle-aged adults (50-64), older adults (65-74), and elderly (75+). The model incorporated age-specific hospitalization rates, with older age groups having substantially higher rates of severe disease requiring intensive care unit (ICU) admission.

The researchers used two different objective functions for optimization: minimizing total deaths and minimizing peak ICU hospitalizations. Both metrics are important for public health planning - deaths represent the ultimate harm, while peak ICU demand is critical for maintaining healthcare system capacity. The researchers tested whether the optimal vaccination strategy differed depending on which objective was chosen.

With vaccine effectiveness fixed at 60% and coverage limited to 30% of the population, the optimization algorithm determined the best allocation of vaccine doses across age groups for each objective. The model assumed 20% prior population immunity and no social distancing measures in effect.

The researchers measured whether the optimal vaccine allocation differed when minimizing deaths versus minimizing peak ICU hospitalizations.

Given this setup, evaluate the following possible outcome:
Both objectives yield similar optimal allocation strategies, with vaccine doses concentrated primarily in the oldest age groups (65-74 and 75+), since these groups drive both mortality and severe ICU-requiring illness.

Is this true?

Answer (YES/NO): YES